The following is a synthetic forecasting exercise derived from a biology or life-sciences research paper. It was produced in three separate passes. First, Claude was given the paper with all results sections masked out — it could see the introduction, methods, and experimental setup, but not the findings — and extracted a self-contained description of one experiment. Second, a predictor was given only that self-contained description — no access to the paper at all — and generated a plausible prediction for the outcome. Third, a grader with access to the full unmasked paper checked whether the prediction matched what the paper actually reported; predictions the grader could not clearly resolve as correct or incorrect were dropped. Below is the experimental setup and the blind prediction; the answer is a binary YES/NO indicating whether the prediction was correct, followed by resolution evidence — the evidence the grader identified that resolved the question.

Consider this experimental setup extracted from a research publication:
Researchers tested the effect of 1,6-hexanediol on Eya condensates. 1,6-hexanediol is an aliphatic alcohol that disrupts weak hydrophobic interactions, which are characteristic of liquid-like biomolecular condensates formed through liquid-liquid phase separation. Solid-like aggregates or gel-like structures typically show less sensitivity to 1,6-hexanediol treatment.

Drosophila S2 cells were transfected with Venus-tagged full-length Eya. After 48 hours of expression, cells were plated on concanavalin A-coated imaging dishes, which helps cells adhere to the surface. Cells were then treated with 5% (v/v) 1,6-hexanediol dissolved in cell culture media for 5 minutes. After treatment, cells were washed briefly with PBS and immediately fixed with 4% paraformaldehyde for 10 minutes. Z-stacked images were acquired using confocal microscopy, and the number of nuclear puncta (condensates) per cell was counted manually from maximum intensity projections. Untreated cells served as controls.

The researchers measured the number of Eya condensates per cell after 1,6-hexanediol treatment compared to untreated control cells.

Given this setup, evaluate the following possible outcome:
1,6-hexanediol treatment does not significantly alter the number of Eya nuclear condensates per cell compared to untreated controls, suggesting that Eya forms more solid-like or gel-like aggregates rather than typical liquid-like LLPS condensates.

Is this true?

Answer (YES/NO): NO